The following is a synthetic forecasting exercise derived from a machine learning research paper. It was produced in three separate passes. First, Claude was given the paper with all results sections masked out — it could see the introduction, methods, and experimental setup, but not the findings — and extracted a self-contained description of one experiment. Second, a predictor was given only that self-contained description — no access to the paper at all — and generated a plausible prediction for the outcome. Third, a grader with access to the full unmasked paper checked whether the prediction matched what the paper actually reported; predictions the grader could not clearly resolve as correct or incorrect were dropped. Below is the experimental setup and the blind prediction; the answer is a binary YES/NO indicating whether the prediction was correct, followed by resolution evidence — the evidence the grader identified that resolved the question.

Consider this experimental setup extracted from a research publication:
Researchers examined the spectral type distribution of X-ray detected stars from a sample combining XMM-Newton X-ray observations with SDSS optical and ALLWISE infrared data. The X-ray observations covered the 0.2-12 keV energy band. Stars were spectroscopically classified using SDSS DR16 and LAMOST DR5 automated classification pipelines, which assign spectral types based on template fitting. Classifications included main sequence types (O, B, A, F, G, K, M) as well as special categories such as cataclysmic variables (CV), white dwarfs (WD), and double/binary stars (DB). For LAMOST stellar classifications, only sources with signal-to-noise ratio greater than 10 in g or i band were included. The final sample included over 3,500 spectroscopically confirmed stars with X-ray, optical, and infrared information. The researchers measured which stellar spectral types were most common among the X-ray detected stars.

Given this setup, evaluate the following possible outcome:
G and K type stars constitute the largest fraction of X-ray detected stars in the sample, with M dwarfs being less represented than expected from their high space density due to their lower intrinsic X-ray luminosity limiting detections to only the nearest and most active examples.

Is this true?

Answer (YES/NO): NO